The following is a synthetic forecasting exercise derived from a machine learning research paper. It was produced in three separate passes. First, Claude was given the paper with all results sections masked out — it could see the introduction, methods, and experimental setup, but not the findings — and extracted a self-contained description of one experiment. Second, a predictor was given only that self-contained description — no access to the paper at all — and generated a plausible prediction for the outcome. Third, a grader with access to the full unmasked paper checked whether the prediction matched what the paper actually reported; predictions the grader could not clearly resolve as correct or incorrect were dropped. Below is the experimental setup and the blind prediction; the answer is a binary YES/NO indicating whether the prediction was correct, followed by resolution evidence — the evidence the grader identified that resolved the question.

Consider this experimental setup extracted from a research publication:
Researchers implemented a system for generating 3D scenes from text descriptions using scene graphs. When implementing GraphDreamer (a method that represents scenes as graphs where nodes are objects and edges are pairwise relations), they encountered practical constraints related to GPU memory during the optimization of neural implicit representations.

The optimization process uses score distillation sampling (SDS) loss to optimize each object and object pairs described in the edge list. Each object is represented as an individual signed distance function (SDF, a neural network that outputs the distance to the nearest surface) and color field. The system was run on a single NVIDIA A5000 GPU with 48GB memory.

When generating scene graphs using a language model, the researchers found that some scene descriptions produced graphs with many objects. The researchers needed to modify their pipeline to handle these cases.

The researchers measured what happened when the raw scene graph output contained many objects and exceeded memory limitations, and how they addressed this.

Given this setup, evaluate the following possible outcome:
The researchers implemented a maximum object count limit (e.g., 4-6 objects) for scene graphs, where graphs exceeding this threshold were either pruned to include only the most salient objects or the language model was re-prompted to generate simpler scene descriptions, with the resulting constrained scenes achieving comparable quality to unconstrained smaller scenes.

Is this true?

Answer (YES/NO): NO